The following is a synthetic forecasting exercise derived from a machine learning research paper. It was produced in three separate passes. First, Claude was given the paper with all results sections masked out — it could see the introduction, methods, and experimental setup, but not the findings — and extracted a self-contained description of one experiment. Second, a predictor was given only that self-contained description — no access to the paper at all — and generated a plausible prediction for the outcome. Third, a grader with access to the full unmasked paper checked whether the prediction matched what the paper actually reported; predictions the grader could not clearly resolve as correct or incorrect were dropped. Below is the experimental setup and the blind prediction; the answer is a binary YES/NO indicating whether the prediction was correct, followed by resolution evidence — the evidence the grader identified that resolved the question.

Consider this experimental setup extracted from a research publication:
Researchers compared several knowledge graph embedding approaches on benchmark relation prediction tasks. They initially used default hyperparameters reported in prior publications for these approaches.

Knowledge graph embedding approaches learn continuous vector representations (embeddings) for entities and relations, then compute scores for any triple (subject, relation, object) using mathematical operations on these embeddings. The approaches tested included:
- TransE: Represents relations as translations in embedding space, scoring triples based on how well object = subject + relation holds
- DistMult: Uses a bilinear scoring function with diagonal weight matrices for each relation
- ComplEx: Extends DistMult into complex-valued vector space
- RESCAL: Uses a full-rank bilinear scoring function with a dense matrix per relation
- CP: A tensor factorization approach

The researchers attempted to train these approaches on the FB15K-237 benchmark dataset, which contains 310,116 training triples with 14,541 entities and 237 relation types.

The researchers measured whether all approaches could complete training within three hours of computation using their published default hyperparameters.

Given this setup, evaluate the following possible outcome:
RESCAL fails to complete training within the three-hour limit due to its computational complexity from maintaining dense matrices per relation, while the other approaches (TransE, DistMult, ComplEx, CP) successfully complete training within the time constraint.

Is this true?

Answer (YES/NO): NO